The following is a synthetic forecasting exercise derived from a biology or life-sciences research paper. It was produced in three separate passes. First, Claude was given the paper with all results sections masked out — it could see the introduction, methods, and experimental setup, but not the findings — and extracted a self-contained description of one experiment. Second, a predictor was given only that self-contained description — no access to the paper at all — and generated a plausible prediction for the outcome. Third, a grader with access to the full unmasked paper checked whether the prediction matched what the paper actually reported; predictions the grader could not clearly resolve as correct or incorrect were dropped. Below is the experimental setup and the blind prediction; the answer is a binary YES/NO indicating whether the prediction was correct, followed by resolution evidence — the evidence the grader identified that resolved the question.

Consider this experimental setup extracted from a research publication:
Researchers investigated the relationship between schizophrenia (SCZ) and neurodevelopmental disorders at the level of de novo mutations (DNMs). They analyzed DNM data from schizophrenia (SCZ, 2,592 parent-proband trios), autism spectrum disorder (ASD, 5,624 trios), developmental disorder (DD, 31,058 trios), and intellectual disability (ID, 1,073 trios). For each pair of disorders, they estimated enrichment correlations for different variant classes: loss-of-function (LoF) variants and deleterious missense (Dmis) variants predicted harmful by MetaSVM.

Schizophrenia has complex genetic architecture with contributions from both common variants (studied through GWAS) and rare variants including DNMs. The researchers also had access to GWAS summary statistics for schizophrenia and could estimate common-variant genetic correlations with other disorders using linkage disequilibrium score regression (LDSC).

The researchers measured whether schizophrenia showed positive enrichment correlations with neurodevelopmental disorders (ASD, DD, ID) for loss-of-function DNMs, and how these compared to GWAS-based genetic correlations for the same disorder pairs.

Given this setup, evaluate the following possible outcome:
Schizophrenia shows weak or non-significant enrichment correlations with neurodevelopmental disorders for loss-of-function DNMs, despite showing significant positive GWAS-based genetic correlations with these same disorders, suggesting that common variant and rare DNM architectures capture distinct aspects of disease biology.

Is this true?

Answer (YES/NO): NO